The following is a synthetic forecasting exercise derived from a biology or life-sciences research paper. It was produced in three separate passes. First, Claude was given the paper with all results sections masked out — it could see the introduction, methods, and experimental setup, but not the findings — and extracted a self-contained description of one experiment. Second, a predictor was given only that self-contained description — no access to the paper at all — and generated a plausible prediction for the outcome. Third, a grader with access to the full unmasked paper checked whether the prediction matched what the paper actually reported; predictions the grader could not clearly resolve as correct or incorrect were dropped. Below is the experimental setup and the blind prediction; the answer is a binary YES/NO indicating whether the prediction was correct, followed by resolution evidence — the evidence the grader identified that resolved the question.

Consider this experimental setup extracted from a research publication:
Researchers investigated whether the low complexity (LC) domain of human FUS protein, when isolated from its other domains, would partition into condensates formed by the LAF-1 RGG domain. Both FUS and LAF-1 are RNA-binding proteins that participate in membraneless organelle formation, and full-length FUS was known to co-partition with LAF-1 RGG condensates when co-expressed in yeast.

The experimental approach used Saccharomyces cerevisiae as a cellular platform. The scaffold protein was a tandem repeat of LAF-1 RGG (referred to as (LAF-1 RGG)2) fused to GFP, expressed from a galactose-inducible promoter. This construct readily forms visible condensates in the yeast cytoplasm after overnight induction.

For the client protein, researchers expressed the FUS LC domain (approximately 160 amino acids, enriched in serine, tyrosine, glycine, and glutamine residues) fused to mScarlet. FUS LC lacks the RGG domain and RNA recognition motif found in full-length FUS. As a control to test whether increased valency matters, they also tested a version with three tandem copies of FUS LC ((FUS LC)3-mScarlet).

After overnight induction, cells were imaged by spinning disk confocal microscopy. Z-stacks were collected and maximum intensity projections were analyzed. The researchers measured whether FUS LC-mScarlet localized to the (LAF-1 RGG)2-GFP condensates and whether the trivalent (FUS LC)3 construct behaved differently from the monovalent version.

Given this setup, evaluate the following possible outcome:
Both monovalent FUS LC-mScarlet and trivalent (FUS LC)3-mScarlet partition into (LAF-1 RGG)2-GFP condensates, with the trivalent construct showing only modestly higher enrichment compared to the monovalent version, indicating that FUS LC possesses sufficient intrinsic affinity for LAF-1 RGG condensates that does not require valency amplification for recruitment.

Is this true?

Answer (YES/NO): NO